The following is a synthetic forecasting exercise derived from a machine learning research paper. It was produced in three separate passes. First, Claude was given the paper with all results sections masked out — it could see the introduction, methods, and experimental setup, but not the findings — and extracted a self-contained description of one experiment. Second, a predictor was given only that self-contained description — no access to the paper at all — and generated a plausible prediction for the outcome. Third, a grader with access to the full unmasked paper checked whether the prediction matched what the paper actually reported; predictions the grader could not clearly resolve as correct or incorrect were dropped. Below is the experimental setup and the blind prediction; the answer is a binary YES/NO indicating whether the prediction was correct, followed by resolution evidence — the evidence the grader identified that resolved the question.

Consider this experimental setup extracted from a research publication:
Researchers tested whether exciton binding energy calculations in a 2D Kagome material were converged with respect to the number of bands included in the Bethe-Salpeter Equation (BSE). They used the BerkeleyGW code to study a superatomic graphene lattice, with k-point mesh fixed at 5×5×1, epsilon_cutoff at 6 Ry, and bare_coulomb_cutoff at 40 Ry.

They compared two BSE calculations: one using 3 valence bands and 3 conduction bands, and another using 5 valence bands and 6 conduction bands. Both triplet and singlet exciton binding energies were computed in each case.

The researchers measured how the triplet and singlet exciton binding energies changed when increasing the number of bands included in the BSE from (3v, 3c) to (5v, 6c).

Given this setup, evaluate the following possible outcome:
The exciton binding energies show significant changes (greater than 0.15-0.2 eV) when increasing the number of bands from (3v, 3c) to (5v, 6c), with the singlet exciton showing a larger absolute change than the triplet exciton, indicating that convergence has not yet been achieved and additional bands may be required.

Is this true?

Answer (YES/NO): NO